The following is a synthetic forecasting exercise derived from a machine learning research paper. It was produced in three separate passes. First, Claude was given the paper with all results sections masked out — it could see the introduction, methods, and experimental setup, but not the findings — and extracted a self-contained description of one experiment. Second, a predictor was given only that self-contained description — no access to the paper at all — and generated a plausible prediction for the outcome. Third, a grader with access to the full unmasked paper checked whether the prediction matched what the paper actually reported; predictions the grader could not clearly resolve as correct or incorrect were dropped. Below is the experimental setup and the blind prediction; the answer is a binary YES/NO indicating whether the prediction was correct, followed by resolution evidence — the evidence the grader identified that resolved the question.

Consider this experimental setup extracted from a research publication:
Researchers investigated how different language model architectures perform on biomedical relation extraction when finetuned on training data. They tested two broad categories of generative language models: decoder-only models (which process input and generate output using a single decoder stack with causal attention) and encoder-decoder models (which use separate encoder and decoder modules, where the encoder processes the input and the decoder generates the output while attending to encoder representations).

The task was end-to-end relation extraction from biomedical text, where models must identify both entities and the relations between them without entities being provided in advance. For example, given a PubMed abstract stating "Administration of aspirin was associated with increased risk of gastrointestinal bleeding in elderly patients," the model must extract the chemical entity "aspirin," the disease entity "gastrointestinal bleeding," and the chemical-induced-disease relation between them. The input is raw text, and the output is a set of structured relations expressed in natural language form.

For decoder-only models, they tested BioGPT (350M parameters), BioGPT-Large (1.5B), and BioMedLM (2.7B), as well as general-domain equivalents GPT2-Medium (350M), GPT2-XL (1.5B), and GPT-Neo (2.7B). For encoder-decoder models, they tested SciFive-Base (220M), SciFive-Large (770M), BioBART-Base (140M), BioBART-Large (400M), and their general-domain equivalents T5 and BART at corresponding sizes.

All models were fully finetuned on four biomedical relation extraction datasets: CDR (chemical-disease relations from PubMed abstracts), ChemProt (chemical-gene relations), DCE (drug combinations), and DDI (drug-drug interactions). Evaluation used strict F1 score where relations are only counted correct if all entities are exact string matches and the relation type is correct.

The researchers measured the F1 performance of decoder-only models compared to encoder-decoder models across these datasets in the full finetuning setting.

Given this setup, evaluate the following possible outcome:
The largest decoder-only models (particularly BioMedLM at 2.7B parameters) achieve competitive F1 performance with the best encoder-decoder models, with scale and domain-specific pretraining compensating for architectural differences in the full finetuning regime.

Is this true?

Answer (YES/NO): NO